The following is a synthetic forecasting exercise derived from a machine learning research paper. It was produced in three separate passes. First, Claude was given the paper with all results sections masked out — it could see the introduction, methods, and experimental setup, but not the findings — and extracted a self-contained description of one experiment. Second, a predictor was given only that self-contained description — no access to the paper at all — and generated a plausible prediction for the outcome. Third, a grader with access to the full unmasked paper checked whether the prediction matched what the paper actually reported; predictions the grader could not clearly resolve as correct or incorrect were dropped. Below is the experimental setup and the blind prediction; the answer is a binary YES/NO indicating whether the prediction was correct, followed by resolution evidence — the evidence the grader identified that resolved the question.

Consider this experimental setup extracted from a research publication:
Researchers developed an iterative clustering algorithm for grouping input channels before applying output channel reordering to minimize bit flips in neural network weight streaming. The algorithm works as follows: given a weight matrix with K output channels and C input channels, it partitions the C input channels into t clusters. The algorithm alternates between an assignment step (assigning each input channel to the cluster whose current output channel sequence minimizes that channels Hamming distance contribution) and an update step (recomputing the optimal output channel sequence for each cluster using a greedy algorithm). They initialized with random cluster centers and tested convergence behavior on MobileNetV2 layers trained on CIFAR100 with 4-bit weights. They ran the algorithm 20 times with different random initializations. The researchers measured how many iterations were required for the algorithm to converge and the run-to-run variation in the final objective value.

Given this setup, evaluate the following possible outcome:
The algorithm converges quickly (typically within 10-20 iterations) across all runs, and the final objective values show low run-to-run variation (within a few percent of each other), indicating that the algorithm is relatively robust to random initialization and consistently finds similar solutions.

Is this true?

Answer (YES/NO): YES